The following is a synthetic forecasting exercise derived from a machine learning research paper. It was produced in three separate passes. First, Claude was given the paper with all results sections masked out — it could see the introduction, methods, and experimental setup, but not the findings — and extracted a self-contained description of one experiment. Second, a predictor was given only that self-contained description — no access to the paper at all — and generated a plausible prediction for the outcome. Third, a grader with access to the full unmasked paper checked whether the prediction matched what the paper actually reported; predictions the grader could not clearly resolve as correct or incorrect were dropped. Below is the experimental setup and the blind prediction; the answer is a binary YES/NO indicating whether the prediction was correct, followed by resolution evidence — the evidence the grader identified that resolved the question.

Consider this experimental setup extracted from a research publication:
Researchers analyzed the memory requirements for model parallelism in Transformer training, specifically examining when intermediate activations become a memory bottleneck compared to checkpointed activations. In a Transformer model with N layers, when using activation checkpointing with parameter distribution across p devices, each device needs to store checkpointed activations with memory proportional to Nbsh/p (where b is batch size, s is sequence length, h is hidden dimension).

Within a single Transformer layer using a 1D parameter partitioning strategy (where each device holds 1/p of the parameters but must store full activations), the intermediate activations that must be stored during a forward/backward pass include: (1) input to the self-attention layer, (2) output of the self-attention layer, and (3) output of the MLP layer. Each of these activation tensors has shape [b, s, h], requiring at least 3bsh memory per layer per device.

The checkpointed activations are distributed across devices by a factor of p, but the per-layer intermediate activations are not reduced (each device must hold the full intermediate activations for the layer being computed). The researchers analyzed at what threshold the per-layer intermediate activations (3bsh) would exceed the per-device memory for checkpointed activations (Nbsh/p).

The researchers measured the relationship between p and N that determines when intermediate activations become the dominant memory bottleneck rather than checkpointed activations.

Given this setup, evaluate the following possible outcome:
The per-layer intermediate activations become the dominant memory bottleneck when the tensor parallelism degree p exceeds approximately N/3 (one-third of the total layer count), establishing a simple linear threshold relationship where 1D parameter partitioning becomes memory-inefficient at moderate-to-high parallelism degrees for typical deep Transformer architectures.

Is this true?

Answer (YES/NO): YES